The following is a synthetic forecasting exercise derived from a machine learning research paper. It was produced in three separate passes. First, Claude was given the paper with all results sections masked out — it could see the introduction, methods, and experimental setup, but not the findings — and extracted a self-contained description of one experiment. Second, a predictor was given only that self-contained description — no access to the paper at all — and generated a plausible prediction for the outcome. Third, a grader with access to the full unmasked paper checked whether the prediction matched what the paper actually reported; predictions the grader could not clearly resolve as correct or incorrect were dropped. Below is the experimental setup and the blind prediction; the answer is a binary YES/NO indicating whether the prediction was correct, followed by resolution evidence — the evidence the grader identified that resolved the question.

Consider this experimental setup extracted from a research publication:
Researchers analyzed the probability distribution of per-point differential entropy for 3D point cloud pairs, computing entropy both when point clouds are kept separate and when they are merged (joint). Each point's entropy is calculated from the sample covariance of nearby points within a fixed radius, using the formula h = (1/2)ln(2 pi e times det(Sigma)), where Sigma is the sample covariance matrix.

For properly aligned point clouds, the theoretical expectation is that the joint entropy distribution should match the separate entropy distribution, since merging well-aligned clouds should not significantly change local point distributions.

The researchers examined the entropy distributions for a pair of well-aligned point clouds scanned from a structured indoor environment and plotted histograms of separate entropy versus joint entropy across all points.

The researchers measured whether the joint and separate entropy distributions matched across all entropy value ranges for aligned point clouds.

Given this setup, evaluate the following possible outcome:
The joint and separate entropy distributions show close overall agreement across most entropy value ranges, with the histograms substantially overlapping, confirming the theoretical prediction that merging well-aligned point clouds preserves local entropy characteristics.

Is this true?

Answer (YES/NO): YES